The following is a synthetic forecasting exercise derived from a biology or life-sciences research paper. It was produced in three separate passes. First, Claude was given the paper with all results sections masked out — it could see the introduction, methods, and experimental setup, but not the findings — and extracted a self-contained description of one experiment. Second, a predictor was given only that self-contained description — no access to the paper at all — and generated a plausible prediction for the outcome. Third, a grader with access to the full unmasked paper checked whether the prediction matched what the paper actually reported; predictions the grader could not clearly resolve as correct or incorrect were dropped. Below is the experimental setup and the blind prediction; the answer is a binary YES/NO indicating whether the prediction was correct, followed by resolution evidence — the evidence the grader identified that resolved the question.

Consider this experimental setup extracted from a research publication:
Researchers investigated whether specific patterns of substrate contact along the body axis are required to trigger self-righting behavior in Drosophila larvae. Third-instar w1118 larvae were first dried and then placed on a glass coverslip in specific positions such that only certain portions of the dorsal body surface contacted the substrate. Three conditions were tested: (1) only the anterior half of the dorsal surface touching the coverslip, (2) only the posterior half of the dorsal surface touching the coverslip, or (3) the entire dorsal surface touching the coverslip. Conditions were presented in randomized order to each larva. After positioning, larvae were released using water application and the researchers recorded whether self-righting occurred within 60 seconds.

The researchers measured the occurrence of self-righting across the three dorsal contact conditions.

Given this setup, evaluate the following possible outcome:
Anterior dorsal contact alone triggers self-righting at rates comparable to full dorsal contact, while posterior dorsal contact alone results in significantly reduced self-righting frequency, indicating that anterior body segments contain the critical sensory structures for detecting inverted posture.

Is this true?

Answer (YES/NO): YES